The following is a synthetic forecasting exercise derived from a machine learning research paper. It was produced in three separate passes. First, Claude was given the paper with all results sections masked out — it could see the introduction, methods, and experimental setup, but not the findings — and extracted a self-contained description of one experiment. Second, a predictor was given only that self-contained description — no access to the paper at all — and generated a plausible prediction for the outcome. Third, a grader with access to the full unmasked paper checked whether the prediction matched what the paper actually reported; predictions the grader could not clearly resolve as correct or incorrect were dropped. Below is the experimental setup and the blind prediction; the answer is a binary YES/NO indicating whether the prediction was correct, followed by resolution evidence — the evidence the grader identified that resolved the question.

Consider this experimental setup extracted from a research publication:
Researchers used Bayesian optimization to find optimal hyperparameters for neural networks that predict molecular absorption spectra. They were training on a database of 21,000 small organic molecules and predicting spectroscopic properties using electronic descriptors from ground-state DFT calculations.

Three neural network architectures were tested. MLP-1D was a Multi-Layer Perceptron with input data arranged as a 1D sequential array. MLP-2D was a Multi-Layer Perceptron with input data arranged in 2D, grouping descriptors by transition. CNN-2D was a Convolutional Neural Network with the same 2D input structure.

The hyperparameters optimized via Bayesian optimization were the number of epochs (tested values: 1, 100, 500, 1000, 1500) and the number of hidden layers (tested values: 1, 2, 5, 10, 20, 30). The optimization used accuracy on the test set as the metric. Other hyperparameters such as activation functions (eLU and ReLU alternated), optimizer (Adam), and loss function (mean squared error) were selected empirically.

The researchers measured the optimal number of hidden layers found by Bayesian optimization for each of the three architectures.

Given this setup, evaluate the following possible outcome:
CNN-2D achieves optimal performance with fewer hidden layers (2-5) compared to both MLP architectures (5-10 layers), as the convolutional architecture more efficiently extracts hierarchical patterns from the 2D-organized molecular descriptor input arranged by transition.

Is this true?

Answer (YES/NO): NO